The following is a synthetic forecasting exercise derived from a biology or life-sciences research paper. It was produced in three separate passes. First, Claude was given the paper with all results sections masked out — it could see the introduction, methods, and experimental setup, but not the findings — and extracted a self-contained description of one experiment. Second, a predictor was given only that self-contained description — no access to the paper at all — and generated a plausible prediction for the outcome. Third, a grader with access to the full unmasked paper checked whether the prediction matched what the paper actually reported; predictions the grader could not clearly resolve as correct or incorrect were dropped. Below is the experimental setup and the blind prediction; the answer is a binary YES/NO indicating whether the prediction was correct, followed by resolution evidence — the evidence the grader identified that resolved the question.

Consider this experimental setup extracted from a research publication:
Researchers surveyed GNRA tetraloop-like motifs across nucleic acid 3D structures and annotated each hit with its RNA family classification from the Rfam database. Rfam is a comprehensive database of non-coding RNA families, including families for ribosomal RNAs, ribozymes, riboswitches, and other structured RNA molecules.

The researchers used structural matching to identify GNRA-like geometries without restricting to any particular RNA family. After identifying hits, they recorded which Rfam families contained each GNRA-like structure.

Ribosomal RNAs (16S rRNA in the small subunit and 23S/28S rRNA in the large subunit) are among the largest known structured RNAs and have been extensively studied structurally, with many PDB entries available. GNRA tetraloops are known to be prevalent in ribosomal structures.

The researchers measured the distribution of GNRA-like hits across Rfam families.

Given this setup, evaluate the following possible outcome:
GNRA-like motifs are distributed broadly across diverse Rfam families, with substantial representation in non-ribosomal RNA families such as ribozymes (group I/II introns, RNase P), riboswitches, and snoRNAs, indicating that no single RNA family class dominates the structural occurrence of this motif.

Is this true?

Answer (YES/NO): NO